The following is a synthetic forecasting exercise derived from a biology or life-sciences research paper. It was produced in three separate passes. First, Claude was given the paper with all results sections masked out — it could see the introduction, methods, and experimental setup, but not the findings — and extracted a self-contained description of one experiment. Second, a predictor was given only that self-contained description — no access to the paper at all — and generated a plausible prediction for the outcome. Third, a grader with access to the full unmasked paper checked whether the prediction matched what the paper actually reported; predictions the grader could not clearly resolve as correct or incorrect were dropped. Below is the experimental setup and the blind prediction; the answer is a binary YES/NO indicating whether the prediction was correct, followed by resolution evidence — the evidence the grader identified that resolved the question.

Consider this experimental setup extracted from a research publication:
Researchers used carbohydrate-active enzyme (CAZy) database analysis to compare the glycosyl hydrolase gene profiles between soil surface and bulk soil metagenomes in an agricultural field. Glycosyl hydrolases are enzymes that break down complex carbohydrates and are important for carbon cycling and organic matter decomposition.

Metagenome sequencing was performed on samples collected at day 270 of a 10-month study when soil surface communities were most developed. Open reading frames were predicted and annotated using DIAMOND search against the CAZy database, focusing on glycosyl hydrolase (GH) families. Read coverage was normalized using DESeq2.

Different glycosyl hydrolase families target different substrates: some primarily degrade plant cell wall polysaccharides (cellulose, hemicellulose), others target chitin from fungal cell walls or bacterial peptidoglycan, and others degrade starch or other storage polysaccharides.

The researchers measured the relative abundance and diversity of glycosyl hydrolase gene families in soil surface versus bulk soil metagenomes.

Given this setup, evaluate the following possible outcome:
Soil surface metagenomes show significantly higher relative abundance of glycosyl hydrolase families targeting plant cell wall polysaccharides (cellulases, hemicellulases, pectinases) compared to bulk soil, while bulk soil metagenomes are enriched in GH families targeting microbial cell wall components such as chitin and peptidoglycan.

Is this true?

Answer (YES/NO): NO